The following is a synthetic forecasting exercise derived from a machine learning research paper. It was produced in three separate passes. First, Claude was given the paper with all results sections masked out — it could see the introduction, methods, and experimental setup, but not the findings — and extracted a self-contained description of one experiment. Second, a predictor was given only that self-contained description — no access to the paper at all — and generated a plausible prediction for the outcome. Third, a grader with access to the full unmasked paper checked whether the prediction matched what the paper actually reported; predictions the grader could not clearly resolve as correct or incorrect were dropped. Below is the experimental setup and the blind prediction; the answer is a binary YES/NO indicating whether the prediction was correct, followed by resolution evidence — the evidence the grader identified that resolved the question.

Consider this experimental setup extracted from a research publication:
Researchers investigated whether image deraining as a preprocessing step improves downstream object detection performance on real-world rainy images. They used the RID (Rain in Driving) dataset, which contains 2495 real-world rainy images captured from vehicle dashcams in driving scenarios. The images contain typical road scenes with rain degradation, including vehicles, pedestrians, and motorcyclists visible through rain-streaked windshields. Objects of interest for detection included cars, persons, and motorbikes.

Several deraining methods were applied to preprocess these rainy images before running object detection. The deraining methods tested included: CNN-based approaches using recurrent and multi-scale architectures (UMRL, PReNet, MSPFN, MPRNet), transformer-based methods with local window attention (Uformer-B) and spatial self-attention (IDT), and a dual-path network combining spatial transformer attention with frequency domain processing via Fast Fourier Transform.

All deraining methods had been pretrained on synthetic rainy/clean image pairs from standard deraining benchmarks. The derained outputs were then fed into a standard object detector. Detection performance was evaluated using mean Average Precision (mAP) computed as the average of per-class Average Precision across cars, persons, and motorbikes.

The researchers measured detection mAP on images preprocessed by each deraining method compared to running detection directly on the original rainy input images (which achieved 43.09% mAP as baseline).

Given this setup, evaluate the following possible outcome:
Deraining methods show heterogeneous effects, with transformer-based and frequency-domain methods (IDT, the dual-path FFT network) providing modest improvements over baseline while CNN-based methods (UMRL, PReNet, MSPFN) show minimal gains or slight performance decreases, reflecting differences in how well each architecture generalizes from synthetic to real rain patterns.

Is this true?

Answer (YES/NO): NO